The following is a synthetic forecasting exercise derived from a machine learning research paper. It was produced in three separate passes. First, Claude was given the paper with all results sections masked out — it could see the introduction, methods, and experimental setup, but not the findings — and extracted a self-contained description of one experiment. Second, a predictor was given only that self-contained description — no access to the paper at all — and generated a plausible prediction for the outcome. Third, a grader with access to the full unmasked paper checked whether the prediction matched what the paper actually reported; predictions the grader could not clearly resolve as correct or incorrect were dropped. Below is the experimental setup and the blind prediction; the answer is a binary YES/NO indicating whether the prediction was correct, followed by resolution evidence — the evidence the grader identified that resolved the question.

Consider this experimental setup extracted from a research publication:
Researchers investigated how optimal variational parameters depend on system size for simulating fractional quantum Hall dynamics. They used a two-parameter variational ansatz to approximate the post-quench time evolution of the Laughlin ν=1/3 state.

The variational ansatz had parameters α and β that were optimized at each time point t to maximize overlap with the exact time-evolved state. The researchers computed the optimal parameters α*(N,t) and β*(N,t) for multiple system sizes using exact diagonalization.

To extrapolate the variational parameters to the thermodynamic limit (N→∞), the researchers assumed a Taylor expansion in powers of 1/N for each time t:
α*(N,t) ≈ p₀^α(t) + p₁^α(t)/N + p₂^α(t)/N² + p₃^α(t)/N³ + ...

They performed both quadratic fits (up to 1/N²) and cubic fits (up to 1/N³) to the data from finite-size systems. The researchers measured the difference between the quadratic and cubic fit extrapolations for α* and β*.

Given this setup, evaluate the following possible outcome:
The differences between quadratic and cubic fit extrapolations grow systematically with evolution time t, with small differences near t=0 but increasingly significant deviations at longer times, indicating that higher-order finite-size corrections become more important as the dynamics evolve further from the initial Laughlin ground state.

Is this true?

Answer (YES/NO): NO